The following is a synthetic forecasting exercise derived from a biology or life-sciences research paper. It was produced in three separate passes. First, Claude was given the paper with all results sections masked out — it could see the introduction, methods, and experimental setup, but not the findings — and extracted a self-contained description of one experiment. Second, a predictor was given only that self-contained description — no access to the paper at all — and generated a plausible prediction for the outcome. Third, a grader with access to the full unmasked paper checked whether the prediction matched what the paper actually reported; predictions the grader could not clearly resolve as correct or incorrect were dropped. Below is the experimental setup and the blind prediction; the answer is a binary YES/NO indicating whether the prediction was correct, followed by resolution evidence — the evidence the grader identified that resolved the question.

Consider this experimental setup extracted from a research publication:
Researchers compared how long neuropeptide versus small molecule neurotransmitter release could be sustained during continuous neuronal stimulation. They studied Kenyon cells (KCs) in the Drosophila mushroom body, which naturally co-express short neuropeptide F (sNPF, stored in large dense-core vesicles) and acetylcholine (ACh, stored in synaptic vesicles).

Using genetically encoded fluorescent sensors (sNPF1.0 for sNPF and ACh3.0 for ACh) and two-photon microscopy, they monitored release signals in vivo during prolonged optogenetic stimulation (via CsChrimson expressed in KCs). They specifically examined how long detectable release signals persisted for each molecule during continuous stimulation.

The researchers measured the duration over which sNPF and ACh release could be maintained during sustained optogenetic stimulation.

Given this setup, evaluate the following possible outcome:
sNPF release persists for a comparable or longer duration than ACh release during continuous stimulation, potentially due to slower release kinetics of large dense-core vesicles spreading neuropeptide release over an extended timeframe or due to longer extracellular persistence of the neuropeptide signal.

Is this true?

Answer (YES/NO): YES